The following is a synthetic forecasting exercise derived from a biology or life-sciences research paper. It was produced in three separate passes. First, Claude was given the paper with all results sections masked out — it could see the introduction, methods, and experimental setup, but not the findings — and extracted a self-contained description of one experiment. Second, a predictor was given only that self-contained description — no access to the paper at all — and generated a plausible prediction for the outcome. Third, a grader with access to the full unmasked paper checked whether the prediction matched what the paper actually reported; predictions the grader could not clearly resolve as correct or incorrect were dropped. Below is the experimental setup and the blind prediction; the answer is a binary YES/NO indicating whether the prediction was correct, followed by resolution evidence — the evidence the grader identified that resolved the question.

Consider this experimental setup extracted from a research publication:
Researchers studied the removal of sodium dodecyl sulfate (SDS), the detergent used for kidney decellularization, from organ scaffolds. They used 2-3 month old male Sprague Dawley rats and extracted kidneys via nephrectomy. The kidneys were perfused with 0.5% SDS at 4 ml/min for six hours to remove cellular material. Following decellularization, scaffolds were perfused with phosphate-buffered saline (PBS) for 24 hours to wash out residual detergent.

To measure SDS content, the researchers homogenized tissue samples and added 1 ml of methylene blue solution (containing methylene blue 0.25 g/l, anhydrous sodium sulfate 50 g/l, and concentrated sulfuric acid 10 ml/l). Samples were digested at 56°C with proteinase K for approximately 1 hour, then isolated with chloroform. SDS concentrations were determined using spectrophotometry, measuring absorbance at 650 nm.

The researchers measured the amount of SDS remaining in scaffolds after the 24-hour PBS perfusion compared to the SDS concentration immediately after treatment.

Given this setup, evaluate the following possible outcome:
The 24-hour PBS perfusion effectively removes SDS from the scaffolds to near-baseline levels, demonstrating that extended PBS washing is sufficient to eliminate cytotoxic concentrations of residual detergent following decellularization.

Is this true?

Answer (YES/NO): YES